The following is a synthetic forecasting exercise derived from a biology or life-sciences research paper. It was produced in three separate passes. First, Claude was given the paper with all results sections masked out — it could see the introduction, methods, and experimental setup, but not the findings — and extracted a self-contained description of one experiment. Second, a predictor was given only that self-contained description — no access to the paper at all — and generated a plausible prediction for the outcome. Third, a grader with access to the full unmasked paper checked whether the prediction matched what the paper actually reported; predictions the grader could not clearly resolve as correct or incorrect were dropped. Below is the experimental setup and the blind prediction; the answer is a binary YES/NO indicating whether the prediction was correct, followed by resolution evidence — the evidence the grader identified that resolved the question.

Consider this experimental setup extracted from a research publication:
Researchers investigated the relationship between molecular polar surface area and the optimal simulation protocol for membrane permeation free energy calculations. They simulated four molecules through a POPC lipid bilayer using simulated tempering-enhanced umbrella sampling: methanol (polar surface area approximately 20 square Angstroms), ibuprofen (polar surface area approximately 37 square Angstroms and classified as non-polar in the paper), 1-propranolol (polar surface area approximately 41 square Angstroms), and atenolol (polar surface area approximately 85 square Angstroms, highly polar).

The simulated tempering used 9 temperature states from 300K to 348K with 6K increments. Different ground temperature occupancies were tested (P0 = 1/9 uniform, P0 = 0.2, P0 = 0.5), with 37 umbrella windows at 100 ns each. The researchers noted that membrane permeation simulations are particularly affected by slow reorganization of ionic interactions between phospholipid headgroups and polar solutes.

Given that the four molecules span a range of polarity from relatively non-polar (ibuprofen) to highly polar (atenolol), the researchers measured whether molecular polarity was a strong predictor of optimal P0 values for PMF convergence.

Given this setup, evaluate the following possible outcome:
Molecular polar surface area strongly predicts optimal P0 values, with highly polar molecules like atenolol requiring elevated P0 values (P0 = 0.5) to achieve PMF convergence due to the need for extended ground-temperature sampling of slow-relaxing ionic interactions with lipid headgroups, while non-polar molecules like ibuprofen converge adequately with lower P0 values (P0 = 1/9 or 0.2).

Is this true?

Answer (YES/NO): NO